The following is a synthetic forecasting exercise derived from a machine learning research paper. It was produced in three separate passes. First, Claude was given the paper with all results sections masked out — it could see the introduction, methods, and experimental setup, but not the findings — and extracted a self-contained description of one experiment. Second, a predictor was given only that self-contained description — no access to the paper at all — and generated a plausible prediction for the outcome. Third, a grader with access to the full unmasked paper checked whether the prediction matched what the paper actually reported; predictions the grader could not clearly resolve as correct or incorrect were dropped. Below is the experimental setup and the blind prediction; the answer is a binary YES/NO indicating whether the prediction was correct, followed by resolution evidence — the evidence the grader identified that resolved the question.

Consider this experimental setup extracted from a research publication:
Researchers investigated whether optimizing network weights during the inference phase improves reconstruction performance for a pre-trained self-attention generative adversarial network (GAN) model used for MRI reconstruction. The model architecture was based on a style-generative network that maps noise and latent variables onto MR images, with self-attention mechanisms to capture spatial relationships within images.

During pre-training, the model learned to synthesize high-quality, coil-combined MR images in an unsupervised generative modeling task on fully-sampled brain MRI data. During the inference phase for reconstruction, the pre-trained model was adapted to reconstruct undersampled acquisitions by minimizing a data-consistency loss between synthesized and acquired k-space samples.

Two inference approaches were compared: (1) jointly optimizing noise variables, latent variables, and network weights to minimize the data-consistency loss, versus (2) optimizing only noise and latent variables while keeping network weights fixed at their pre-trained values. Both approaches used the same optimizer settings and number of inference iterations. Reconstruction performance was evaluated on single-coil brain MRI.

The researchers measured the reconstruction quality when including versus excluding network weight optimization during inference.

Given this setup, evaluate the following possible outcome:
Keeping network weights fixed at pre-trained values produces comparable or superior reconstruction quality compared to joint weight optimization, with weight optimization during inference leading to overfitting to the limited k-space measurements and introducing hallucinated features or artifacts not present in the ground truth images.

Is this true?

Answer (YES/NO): NO